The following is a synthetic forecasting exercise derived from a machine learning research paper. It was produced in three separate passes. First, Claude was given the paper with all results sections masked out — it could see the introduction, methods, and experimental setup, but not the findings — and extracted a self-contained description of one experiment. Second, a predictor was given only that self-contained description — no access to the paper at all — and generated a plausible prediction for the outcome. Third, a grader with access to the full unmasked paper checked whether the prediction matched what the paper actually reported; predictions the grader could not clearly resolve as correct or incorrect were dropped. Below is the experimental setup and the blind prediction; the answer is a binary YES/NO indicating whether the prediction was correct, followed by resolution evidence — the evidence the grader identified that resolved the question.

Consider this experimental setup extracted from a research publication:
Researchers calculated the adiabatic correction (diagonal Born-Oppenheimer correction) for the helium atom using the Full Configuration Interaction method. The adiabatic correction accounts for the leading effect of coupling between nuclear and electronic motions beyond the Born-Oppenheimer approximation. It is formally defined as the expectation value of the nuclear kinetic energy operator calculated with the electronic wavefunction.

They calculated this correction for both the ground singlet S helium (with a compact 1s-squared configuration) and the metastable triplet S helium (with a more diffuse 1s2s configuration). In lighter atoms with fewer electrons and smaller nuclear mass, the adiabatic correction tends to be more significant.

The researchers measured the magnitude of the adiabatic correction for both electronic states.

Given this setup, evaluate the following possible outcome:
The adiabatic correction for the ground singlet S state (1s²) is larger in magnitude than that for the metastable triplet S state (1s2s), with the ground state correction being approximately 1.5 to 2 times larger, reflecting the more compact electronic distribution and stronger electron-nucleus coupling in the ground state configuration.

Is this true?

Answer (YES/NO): NO